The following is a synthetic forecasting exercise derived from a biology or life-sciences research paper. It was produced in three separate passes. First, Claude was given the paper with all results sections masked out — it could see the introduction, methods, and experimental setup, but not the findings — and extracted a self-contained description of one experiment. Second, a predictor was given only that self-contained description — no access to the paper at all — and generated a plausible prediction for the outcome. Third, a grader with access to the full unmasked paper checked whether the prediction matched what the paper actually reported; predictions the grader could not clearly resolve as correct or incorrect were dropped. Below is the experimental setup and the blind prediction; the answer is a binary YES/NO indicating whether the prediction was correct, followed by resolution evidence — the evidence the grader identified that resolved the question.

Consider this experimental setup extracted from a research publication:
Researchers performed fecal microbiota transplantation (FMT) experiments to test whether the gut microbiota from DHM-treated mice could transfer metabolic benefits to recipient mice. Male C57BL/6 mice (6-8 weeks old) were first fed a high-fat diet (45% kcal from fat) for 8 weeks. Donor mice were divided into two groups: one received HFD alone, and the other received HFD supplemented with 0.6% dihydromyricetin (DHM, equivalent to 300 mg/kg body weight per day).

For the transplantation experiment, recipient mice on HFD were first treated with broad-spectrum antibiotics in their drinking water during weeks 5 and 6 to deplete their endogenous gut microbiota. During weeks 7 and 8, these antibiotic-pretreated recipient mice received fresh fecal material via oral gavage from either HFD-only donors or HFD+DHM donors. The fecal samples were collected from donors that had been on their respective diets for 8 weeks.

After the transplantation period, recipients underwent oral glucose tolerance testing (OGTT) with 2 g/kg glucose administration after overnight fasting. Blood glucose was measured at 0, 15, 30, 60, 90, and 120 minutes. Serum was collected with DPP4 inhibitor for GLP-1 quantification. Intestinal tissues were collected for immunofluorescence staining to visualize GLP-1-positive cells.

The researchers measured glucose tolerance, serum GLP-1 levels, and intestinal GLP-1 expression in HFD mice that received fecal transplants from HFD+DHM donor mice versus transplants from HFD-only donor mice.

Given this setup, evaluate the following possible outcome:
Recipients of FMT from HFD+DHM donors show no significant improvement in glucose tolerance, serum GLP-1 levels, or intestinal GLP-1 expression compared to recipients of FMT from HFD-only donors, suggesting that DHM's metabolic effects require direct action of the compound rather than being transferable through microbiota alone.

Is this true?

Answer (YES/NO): NO